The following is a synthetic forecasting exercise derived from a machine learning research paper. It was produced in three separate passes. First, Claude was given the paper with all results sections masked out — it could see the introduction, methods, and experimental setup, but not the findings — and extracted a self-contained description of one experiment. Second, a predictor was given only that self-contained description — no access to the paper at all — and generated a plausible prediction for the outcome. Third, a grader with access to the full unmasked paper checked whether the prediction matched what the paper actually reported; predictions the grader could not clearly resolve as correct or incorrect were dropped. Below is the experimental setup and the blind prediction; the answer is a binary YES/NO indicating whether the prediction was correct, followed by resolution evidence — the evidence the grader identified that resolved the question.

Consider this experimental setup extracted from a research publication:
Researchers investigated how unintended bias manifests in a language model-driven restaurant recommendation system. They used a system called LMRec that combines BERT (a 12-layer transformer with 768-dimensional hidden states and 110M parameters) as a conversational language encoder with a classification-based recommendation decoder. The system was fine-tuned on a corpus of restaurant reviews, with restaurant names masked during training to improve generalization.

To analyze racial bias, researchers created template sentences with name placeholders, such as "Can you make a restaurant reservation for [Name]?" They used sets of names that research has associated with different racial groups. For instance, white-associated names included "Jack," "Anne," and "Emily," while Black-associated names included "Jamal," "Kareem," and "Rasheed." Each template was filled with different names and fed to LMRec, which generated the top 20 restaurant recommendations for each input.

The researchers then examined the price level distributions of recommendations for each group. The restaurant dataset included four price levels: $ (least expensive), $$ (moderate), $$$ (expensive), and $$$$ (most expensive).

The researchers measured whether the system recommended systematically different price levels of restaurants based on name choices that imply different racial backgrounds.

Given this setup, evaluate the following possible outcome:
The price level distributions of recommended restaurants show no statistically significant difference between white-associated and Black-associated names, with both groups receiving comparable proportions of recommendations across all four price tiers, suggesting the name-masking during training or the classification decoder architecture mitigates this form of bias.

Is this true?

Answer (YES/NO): NO